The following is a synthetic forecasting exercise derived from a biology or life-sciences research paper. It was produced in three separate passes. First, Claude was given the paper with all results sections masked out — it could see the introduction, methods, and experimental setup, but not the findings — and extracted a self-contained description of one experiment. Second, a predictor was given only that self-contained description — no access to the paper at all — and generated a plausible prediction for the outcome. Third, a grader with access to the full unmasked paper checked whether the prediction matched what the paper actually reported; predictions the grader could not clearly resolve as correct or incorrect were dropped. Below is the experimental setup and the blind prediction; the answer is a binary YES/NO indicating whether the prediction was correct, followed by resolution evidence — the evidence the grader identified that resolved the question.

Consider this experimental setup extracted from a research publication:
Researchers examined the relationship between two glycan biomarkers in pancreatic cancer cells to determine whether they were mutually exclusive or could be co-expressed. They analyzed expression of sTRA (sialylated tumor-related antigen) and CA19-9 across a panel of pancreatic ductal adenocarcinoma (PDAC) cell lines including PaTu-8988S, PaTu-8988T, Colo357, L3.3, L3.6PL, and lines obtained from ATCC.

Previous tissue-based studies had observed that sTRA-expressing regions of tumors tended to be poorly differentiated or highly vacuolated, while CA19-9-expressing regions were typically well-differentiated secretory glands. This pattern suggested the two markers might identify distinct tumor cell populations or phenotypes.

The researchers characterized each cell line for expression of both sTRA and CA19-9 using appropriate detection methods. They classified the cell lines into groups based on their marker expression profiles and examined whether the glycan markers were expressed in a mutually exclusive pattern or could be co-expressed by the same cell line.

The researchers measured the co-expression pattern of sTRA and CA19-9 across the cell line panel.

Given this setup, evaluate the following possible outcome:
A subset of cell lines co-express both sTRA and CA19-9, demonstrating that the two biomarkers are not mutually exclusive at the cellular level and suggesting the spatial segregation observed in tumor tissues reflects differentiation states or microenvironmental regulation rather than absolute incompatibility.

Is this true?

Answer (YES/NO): YES